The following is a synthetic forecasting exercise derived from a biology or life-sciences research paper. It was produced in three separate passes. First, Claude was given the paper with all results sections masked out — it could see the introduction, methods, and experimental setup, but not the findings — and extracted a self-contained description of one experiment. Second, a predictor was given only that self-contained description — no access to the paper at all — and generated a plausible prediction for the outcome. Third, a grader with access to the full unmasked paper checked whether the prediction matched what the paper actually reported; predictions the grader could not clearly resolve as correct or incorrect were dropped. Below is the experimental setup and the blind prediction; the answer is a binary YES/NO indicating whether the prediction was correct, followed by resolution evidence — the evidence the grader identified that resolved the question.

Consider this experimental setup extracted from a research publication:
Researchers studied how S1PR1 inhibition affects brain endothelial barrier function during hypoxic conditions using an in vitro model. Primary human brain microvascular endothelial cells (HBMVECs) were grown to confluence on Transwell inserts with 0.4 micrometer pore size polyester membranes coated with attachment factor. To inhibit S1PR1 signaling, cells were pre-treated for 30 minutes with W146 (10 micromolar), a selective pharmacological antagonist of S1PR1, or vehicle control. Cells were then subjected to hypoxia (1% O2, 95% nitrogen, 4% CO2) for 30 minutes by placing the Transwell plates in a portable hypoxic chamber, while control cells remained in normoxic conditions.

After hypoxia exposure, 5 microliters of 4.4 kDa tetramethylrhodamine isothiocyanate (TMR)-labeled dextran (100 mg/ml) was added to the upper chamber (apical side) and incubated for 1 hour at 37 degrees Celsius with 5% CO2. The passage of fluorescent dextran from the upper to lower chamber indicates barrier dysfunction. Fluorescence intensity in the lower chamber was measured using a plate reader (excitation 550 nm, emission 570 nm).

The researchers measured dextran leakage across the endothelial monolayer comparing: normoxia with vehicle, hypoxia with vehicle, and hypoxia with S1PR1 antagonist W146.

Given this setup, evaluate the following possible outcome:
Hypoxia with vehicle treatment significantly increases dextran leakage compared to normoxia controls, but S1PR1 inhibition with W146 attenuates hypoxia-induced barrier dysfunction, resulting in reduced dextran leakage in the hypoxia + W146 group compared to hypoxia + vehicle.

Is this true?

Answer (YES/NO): NO